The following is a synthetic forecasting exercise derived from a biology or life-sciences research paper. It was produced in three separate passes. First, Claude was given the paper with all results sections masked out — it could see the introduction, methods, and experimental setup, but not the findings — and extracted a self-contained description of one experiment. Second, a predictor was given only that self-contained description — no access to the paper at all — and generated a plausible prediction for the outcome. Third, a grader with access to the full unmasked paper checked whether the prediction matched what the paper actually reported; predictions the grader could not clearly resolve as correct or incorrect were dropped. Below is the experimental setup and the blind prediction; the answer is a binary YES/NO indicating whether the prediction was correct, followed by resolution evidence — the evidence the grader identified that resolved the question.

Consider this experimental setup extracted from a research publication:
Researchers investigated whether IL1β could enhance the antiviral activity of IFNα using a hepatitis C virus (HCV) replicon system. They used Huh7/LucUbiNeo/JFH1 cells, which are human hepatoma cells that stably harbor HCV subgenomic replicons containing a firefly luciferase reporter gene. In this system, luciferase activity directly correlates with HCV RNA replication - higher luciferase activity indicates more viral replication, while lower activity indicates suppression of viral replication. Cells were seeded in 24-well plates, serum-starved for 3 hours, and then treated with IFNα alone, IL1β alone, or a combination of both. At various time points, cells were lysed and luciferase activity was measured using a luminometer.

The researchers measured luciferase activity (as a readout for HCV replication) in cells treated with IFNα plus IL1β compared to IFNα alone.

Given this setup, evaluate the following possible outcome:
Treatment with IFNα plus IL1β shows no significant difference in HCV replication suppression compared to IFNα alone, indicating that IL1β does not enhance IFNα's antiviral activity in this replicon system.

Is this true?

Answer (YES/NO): NO